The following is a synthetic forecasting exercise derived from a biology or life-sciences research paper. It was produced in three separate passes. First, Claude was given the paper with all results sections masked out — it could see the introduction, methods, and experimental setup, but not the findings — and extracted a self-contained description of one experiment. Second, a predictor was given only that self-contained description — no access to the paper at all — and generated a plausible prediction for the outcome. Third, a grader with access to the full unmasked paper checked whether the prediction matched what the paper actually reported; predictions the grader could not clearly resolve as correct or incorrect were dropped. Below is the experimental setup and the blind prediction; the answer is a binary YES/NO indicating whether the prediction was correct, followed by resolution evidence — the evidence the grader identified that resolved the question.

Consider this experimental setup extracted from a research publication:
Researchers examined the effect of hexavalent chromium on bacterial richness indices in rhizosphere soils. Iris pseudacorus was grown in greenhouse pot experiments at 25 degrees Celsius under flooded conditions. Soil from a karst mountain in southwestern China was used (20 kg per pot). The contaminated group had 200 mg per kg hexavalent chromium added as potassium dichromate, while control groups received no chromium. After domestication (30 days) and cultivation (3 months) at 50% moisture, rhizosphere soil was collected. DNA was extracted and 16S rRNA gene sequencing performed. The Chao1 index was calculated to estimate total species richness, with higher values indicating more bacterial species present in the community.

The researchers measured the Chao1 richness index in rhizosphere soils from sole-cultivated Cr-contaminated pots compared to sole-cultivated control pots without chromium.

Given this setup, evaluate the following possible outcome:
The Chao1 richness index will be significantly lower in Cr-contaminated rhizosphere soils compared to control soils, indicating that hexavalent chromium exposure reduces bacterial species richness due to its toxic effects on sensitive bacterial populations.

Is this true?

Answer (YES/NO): YES